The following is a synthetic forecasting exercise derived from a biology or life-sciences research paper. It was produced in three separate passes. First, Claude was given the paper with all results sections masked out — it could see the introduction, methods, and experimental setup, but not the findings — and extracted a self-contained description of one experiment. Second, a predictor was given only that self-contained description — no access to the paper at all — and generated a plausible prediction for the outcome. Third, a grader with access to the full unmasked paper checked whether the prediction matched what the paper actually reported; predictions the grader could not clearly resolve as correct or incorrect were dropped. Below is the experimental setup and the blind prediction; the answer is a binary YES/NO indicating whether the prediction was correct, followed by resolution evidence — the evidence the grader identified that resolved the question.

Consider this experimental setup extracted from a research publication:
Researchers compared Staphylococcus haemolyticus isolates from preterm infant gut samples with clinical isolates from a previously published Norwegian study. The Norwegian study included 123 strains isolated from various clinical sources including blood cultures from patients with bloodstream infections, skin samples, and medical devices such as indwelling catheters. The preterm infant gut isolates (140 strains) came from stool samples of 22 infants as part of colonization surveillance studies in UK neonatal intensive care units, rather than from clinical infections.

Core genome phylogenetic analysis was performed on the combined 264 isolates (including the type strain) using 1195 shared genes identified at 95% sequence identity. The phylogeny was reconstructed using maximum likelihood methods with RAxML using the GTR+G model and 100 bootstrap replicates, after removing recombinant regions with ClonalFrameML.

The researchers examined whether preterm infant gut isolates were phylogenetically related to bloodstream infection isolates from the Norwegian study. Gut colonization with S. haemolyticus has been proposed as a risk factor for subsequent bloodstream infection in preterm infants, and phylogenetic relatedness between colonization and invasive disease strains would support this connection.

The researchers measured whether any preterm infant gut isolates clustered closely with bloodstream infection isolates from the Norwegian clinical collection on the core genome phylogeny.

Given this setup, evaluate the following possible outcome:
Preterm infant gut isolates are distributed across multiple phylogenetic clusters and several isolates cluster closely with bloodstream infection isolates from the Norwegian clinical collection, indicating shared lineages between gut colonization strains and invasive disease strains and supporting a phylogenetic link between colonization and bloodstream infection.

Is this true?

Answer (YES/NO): NO